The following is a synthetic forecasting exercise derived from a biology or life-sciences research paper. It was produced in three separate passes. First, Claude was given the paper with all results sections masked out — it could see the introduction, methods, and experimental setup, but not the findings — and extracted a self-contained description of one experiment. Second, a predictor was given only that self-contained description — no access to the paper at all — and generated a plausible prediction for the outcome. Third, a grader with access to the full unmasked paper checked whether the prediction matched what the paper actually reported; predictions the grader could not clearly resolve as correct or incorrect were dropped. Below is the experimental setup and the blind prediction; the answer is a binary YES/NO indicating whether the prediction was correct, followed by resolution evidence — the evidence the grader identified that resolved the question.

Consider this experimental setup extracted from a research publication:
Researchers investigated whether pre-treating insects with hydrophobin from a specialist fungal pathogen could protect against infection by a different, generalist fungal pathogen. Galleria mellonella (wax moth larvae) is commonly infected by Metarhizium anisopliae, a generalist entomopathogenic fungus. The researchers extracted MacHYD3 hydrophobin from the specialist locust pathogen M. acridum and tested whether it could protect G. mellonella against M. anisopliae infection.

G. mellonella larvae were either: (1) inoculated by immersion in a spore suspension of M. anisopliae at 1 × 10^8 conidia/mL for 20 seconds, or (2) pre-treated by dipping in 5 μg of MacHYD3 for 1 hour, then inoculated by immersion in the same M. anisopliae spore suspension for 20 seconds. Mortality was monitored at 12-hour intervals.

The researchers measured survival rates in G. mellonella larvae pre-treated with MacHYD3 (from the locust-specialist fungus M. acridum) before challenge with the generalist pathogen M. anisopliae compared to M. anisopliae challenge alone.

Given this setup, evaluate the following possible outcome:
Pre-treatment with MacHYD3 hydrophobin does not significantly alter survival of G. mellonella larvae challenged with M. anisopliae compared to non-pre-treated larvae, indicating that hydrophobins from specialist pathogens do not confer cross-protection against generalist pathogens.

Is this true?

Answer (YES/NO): YES